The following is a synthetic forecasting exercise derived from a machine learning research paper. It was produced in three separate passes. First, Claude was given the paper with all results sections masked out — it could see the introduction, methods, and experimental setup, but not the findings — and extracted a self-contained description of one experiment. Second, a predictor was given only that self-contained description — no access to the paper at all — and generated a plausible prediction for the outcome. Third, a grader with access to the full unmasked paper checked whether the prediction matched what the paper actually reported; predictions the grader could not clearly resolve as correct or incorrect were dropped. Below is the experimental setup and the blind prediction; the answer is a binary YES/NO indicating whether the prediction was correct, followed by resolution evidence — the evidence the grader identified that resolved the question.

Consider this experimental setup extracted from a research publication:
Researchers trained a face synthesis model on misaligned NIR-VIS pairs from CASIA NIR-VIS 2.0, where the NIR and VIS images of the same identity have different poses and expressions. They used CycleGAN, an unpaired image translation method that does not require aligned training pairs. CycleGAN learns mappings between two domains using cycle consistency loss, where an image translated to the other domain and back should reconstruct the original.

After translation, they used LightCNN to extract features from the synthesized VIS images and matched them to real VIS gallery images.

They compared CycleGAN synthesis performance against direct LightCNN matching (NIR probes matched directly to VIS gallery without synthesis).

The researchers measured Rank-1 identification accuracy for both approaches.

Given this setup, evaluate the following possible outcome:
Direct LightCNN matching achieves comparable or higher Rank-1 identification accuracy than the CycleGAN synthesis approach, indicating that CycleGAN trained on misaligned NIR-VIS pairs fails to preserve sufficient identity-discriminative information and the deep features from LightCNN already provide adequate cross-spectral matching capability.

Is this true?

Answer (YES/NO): YES